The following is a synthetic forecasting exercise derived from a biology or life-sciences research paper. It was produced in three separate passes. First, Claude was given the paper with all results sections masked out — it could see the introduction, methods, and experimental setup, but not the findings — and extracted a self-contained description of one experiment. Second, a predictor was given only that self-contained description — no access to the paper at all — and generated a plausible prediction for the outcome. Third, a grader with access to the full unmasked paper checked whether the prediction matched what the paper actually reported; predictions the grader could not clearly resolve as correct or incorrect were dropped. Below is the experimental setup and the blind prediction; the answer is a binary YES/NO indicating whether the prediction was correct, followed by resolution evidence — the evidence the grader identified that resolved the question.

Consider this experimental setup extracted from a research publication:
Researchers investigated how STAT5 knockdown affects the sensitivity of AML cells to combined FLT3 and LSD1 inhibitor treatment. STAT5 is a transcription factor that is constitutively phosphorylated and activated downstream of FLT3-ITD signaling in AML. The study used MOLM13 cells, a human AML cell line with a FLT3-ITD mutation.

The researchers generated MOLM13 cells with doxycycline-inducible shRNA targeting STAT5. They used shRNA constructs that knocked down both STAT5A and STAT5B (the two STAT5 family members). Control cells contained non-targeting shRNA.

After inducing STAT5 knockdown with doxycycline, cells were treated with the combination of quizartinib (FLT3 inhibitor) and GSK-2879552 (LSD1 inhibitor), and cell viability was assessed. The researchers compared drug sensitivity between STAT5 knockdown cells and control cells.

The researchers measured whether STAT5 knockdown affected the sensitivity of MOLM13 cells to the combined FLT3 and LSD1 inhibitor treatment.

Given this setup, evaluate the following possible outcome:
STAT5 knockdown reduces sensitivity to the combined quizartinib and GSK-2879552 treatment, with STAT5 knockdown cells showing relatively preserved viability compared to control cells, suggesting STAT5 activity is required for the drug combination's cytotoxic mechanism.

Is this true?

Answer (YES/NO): NO